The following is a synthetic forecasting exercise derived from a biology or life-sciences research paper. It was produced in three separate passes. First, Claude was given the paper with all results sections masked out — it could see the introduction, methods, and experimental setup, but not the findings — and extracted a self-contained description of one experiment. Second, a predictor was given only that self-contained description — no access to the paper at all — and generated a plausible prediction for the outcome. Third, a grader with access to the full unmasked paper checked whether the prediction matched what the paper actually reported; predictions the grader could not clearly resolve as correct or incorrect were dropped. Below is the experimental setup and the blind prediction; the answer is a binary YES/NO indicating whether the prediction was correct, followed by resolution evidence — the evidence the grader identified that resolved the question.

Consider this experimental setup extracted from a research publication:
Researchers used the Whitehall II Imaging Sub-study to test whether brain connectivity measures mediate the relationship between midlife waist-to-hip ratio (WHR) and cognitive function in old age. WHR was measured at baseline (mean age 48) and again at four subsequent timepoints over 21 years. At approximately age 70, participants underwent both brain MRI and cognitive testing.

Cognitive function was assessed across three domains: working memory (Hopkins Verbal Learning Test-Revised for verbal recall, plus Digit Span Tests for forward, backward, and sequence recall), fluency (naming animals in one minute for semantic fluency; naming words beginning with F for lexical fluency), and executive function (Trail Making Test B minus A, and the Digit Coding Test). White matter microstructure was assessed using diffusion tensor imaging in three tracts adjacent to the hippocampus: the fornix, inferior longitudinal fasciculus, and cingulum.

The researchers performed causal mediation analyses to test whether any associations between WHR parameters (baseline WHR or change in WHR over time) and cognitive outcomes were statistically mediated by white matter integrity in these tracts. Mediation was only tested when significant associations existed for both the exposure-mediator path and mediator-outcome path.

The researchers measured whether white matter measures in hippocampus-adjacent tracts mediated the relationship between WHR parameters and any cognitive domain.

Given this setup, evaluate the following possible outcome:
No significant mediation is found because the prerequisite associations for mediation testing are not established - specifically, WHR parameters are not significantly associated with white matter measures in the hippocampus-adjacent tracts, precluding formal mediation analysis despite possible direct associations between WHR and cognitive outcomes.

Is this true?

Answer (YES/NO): NO